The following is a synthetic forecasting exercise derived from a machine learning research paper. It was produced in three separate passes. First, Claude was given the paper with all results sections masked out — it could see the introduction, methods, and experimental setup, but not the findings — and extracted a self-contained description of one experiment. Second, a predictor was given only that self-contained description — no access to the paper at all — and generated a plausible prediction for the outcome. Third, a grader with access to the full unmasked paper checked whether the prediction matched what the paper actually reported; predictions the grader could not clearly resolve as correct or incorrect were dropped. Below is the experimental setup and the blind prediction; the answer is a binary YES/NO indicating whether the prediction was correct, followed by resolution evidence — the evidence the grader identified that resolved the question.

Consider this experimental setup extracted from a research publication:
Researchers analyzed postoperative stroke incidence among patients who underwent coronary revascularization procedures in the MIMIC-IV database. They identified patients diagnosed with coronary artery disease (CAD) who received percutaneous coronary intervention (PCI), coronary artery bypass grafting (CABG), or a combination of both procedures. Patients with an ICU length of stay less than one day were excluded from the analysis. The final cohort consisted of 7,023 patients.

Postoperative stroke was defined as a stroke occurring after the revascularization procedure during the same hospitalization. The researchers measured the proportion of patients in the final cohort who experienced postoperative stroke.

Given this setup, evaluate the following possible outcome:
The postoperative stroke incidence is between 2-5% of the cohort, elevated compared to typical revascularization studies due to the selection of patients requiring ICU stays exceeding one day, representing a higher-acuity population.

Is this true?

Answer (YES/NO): NO